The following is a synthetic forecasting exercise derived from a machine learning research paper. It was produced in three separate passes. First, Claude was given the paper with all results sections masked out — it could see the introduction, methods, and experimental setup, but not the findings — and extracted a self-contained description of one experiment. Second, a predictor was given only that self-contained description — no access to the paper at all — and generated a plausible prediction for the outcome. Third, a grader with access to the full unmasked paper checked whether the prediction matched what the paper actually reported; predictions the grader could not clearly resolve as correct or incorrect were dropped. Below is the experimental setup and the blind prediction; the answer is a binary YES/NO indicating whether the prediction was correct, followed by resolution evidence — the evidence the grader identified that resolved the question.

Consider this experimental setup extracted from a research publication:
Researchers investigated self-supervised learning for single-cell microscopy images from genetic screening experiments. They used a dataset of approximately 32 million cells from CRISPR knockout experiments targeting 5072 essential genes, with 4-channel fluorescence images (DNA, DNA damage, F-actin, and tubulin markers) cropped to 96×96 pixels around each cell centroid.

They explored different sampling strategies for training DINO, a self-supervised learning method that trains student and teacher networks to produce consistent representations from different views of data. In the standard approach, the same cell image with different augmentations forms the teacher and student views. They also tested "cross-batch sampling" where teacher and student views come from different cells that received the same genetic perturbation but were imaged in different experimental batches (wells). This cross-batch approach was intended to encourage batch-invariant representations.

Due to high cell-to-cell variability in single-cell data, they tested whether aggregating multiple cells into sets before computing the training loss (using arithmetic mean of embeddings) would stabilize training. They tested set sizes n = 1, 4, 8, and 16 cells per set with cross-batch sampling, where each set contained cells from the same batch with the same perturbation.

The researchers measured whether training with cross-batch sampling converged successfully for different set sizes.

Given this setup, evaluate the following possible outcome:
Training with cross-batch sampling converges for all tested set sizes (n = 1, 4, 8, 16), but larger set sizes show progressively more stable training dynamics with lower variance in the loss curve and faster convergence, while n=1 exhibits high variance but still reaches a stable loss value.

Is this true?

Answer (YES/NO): NO